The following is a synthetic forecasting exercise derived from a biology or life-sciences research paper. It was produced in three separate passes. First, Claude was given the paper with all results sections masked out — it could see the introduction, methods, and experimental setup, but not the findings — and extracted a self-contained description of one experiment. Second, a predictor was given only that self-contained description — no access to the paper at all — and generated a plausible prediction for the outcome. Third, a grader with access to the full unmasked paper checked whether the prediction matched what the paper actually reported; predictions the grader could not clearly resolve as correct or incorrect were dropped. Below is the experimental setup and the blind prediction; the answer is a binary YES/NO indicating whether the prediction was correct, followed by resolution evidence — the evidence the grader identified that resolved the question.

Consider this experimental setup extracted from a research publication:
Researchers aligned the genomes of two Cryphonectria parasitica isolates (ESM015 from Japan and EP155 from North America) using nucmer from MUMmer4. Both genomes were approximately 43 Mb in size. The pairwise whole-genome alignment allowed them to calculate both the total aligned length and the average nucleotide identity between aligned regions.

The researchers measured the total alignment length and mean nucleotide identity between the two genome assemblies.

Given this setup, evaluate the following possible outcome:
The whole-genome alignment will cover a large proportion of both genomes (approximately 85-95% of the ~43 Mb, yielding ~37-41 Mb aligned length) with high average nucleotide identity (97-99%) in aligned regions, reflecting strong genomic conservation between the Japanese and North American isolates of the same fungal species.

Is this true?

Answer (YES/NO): NO